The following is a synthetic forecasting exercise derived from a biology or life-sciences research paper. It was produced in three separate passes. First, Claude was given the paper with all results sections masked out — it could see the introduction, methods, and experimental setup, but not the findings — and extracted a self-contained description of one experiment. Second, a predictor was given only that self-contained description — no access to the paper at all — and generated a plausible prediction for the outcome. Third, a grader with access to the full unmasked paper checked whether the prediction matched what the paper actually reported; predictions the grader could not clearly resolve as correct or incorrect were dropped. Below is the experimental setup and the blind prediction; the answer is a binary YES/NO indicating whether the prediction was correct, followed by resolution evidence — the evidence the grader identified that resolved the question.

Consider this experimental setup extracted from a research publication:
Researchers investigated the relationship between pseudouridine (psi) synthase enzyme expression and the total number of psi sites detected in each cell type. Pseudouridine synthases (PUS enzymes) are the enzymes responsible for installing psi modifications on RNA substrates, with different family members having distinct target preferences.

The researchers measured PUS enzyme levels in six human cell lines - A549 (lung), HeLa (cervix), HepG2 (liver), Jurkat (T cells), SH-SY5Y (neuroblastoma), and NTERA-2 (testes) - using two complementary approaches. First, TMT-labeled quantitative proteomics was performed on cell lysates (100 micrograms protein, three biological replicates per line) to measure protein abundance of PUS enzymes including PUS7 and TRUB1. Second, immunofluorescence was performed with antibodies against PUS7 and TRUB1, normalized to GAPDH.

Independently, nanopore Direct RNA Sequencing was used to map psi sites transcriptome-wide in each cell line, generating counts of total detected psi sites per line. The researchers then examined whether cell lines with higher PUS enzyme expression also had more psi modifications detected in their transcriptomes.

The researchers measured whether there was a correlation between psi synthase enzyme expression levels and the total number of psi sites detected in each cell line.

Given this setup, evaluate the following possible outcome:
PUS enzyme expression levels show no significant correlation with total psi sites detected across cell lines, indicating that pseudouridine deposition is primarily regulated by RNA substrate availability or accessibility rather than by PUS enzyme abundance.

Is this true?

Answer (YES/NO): YES